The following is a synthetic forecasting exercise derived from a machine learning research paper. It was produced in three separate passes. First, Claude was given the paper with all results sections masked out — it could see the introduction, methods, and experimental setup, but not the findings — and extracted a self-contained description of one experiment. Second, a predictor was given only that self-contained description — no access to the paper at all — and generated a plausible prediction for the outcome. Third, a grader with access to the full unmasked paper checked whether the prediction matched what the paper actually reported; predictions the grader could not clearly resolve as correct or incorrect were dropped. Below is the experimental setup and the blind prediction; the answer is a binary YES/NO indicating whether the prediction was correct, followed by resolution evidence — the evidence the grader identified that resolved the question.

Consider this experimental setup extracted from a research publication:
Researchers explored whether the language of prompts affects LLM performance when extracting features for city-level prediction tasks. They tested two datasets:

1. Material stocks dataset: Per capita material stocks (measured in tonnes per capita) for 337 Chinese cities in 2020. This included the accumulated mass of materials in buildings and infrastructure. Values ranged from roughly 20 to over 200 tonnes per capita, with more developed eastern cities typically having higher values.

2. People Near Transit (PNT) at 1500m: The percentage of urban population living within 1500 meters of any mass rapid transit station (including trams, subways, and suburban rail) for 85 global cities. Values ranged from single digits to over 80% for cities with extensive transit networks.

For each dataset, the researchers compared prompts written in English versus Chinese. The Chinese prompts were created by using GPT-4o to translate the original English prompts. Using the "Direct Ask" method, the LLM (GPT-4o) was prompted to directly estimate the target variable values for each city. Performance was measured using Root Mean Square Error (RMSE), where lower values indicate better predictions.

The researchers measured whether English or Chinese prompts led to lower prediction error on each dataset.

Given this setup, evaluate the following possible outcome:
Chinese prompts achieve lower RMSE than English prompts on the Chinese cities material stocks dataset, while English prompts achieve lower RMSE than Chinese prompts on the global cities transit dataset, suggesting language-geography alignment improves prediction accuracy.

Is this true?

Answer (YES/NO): YES